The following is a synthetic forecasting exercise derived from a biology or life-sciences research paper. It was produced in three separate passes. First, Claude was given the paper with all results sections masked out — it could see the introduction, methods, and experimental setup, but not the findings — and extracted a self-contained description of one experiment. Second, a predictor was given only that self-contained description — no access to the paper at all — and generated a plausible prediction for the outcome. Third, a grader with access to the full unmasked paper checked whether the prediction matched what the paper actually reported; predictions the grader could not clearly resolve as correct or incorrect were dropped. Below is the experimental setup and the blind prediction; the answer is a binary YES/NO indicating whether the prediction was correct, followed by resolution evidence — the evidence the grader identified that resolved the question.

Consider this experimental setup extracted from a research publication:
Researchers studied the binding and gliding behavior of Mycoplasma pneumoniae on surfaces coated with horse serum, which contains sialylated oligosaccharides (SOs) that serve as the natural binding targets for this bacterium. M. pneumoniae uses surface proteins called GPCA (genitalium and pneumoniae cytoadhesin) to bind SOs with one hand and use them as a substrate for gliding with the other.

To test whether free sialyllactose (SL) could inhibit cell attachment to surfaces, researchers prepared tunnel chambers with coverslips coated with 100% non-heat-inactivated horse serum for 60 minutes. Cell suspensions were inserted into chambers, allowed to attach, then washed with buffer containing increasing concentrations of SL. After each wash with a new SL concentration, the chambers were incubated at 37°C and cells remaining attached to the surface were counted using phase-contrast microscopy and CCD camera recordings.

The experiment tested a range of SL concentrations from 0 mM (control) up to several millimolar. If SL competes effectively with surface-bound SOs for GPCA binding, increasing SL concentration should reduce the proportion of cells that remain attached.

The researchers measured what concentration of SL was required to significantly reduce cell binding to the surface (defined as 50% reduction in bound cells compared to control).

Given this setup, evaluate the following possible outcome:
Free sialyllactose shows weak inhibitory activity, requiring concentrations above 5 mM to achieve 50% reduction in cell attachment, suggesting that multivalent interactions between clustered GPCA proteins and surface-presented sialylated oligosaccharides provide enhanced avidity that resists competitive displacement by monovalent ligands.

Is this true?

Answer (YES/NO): NO